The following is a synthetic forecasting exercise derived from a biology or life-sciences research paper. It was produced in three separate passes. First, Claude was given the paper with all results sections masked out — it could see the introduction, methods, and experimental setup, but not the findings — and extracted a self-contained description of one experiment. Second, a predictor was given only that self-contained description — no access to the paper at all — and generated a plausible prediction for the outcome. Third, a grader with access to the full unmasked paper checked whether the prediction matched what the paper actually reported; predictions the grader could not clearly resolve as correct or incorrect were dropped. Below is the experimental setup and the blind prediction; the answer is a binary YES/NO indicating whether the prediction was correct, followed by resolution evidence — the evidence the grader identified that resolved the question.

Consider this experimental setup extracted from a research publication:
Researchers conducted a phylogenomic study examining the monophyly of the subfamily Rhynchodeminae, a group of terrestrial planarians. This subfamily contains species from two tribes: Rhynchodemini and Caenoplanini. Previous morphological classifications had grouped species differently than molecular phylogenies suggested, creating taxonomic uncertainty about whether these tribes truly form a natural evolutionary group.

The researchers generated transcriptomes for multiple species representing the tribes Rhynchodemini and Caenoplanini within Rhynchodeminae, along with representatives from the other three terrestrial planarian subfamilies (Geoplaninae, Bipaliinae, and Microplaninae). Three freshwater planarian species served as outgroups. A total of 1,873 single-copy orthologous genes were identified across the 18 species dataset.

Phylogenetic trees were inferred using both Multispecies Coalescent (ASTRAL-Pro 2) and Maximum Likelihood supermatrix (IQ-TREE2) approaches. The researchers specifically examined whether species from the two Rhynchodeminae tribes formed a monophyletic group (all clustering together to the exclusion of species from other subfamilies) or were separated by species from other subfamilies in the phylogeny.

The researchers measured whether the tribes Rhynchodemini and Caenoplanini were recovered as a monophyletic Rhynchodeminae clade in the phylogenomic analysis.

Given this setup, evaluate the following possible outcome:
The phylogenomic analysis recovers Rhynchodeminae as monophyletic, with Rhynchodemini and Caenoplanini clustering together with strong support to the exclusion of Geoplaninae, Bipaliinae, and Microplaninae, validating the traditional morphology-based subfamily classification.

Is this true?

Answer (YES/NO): NO